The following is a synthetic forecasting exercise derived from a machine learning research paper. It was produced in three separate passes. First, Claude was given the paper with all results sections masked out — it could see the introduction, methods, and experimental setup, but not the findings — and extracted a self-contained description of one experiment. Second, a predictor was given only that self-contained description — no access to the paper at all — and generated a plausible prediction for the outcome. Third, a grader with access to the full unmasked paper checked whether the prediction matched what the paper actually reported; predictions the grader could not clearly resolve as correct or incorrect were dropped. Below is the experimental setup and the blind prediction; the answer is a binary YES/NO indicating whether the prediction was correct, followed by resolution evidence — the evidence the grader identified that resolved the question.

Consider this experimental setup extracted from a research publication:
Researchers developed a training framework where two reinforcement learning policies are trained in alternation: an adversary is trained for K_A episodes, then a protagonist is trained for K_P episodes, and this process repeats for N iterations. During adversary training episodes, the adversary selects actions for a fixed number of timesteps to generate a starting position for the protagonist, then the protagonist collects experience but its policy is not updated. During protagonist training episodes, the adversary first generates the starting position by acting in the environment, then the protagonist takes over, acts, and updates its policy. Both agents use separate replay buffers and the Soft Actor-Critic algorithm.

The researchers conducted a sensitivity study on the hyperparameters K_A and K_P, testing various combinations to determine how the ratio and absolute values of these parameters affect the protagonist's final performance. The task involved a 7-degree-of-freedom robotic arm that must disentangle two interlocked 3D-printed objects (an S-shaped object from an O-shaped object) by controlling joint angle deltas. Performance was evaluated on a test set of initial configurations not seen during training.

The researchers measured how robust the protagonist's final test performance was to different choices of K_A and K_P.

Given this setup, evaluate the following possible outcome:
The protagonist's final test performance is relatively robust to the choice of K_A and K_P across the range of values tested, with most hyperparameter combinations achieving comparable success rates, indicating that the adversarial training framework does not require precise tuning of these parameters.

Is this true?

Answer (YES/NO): YES